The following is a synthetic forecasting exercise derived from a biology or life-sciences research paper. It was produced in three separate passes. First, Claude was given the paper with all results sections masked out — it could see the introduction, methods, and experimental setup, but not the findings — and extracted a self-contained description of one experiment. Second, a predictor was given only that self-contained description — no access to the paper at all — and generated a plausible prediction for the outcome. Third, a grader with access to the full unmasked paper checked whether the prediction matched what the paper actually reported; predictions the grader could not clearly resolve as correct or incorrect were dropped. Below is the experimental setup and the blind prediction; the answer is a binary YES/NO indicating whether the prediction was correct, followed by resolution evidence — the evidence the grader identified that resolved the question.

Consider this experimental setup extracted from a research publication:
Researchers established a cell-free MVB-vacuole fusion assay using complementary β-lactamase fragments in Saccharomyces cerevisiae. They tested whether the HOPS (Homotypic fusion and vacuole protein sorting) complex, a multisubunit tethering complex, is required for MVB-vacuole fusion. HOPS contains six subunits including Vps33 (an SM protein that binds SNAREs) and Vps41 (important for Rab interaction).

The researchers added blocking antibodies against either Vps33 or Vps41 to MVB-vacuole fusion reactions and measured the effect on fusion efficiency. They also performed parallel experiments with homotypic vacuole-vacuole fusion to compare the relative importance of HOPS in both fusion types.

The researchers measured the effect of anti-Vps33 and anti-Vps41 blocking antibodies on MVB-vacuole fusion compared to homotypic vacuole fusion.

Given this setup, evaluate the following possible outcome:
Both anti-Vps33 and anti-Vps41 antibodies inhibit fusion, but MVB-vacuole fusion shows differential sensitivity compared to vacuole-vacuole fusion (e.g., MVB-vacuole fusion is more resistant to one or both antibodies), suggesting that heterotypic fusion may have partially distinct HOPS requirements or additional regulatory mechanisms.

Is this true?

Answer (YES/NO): NO